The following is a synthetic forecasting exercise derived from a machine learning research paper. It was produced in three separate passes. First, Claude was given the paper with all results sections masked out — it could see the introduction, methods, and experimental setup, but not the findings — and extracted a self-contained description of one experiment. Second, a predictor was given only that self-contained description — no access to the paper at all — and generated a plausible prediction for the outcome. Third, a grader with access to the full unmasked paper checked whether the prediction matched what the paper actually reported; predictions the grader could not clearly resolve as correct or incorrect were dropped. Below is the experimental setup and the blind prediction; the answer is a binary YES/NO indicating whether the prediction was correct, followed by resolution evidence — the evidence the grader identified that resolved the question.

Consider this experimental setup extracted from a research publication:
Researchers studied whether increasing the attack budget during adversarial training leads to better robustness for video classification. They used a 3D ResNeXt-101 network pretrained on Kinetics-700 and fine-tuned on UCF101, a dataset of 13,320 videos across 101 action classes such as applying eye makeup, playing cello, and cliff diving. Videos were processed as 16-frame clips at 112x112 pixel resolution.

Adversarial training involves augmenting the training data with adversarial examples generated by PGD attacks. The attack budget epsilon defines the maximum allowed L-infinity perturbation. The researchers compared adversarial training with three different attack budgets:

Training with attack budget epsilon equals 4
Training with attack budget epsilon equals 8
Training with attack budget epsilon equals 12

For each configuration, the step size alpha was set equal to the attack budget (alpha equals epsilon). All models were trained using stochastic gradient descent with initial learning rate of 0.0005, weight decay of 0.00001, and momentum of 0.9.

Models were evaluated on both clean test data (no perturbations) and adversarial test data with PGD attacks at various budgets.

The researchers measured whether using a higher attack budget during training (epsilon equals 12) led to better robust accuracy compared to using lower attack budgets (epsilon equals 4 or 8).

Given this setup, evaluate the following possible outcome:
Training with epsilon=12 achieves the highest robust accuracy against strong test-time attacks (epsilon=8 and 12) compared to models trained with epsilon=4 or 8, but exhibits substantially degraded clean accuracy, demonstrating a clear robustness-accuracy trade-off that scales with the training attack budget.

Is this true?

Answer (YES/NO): NO